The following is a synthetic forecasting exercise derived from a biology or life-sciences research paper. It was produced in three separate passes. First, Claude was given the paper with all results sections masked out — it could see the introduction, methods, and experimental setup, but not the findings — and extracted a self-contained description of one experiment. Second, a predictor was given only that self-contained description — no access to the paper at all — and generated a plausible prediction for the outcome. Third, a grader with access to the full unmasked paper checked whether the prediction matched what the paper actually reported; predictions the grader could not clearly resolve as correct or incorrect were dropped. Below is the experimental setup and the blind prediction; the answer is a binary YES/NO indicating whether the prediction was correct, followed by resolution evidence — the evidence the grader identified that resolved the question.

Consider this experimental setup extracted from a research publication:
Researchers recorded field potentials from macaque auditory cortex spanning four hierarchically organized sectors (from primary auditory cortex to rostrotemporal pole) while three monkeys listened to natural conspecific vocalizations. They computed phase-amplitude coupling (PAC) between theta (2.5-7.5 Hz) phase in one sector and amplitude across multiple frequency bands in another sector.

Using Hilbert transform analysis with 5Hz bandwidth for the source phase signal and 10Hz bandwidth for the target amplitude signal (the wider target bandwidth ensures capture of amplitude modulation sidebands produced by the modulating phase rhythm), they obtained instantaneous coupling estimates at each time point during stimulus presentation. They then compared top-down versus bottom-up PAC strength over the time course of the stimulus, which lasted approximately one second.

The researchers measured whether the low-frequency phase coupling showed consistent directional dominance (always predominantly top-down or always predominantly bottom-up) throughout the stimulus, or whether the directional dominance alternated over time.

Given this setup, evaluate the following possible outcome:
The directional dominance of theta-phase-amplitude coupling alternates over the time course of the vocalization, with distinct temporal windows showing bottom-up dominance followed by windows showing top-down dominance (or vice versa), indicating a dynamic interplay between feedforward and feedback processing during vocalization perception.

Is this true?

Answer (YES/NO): YES